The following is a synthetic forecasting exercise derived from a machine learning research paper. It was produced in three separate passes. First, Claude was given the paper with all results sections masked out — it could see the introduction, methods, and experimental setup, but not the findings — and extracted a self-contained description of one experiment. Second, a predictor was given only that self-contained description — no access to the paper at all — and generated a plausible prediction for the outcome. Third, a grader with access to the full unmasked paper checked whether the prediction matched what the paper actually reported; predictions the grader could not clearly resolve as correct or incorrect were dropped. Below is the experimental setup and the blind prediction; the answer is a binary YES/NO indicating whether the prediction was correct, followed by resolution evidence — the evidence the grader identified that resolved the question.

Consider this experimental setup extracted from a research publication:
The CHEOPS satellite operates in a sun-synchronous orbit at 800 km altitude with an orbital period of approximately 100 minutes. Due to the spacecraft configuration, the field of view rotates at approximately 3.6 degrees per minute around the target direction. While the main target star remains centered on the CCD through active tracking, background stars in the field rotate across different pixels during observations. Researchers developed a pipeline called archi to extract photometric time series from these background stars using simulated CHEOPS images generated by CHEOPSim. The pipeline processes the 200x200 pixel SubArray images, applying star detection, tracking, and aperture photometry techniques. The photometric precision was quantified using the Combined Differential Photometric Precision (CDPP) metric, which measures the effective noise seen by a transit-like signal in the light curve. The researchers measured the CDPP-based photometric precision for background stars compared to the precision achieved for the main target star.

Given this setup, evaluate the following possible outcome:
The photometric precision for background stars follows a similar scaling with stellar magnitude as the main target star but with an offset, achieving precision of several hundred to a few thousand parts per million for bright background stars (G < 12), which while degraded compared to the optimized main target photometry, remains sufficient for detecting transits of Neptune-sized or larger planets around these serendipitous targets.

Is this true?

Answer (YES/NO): NO